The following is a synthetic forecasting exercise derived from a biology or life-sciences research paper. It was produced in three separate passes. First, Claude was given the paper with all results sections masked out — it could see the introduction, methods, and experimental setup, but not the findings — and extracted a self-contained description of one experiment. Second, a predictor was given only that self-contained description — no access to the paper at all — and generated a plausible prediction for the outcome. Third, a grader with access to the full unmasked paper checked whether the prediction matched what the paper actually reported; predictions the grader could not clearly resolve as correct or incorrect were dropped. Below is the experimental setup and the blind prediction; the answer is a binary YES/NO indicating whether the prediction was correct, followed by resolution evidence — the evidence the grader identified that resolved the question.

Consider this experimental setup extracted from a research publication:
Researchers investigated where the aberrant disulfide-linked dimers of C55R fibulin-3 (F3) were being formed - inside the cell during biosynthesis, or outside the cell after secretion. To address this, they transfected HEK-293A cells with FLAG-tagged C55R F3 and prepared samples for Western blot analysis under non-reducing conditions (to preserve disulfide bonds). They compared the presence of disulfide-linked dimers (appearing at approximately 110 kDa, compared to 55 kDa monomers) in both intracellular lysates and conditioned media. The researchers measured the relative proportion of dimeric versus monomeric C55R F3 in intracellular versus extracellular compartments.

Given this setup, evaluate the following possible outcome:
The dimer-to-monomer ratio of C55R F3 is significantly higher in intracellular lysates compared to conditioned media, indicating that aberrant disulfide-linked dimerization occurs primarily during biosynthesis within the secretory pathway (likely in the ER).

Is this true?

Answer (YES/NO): NO